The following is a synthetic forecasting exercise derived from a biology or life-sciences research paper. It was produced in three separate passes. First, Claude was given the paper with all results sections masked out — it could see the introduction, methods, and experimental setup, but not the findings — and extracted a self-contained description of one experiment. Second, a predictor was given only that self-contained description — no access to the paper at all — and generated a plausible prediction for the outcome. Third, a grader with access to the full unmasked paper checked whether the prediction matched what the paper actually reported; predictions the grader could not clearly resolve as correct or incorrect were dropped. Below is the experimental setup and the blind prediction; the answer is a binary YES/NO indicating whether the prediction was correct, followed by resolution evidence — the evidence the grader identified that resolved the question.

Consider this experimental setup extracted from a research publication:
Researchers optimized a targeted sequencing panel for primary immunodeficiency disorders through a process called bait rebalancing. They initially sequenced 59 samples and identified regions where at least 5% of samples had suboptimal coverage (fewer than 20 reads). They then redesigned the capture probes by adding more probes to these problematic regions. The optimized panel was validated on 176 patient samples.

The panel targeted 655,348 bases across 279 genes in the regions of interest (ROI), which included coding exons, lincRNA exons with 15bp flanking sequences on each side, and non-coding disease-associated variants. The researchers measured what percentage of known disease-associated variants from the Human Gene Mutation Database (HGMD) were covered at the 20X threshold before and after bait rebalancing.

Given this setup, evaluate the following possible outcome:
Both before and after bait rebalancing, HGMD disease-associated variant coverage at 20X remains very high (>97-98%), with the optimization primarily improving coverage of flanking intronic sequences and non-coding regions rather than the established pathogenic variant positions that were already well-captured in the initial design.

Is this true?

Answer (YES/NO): YES